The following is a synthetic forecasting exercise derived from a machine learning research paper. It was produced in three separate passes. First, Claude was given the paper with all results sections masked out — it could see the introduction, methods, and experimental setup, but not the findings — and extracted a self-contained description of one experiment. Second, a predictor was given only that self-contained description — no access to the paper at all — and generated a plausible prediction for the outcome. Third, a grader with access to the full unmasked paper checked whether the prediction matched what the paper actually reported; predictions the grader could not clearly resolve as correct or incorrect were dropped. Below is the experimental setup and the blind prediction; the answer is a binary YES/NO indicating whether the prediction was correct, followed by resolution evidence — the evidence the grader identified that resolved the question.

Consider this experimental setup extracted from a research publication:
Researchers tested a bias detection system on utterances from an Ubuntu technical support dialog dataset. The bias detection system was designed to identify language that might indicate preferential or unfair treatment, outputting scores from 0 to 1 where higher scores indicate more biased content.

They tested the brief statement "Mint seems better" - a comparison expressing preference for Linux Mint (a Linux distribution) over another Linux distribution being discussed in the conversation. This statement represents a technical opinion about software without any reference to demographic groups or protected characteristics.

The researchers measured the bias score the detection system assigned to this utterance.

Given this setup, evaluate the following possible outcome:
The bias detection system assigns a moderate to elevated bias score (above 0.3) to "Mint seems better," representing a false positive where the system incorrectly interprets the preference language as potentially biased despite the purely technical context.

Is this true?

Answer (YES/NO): YES